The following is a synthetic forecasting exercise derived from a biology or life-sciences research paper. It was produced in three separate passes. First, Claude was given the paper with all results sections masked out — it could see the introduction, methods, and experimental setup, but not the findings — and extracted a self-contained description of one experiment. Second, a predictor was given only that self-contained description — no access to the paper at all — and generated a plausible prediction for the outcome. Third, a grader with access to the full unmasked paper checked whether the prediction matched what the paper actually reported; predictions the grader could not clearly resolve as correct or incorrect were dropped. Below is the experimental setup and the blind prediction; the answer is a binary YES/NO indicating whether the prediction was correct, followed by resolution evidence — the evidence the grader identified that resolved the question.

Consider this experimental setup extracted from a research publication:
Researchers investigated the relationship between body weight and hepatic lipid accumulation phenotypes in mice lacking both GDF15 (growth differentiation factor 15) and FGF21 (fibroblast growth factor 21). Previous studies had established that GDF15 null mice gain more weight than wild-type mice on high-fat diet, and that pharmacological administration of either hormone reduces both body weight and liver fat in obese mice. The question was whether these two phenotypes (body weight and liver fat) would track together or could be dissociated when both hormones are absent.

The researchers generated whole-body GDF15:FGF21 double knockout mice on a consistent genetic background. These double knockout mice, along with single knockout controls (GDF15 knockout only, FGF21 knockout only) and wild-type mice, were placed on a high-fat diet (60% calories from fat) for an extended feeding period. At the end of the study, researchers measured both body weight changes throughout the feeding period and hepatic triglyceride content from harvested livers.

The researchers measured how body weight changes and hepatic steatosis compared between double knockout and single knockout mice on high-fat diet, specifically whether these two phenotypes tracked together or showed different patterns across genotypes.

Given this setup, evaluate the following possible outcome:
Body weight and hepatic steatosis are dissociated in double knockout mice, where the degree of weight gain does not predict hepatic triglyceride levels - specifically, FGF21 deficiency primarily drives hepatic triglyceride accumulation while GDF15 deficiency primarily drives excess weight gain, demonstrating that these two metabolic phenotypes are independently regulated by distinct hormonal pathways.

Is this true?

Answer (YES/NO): NO